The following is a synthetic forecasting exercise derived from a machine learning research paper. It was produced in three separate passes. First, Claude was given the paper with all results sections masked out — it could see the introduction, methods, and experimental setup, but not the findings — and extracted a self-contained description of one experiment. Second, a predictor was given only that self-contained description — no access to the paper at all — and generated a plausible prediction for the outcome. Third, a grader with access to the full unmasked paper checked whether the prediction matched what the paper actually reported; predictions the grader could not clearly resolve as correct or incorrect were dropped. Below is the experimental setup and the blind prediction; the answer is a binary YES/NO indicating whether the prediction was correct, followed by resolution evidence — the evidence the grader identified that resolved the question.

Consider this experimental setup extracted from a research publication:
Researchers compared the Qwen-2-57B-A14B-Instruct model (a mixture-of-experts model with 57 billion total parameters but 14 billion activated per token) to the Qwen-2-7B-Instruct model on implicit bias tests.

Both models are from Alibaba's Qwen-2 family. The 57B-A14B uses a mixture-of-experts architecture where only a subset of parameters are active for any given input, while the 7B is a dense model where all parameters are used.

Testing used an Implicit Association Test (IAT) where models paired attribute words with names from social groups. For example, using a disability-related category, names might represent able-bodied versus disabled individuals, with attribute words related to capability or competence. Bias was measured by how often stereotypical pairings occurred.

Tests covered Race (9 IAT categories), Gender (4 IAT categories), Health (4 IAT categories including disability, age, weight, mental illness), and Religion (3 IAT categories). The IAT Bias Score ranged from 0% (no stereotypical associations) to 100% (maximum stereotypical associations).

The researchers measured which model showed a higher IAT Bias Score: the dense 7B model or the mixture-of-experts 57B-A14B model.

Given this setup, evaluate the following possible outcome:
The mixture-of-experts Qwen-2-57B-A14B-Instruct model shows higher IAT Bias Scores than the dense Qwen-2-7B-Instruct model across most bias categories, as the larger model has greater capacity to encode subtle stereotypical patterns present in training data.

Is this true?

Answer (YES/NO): YES